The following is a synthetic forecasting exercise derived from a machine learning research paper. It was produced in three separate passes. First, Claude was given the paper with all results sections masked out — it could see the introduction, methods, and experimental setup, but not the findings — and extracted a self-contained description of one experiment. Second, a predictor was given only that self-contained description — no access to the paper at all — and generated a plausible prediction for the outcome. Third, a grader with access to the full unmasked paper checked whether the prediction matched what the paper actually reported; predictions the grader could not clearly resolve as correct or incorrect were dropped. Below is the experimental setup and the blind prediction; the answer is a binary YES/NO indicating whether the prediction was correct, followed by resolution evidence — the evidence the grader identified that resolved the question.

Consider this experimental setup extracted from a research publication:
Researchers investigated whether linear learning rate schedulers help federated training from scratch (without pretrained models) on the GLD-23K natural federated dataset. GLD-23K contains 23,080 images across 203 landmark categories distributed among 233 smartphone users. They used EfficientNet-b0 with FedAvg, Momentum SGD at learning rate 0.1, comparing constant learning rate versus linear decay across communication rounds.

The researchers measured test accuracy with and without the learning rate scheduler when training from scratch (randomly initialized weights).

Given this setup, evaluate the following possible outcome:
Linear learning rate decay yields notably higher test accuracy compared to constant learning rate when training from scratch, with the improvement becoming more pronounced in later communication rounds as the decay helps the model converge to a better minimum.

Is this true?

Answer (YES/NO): NO